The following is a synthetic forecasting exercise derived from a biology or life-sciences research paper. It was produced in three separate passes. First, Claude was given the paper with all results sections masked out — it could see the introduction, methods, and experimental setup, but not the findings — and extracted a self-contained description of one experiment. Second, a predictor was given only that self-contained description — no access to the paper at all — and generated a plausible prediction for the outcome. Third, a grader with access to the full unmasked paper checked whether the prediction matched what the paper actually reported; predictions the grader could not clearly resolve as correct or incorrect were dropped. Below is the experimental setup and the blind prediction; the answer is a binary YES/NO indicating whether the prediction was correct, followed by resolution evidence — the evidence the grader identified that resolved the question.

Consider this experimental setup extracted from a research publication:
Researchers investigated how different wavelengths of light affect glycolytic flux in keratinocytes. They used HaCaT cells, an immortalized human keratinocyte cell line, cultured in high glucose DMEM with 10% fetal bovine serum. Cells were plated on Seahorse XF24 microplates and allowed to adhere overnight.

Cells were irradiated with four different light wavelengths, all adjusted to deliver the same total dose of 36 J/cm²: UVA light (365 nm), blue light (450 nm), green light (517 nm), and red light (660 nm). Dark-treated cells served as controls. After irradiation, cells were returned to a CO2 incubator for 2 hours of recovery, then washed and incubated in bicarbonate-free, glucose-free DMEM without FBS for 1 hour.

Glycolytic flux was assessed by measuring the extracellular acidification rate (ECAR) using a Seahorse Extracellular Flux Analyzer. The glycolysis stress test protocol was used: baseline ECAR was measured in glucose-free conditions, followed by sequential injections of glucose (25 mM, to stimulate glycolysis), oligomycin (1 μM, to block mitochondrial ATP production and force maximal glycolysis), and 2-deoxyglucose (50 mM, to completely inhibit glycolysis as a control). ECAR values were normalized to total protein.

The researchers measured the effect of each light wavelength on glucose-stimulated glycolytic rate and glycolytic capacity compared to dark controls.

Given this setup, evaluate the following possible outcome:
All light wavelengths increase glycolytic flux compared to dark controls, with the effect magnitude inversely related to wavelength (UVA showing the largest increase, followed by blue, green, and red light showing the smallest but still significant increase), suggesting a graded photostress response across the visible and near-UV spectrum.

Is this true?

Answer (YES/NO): NO